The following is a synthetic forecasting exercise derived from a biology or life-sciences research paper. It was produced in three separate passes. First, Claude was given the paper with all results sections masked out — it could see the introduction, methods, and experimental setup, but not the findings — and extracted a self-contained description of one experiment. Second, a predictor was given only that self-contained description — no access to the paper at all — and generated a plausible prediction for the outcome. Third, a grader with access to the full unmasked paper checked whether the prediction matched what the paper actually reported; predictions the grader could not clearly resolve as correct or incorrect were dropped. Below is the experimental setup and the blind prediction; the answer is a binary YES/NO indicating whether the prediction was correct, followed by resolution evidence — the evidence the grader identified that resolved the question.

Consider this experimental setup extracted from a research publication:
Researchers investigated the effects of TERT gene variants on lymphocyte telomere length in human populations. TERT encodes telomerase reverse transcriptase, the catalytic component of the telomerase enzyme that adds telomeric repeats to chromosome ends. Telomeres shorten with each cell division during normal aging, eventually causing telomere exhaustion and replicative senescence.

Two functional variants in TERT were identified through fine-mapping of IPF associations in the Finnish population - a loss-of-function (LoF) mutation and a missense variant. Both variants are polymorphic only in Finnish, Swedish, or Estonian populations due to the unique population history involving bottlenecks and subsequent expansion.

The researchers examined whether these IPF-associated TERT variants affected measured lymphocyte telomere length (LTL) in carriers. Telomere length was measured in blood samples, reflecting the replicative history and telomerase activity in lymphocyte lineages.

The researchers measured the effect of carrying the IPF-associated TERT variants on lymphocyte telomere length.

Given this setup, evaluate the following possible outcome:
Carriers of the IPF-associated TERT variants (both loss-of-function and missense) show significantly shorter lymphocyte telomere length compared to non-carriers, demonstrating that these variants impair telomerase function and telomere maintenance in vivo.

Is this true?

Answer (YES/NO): YES